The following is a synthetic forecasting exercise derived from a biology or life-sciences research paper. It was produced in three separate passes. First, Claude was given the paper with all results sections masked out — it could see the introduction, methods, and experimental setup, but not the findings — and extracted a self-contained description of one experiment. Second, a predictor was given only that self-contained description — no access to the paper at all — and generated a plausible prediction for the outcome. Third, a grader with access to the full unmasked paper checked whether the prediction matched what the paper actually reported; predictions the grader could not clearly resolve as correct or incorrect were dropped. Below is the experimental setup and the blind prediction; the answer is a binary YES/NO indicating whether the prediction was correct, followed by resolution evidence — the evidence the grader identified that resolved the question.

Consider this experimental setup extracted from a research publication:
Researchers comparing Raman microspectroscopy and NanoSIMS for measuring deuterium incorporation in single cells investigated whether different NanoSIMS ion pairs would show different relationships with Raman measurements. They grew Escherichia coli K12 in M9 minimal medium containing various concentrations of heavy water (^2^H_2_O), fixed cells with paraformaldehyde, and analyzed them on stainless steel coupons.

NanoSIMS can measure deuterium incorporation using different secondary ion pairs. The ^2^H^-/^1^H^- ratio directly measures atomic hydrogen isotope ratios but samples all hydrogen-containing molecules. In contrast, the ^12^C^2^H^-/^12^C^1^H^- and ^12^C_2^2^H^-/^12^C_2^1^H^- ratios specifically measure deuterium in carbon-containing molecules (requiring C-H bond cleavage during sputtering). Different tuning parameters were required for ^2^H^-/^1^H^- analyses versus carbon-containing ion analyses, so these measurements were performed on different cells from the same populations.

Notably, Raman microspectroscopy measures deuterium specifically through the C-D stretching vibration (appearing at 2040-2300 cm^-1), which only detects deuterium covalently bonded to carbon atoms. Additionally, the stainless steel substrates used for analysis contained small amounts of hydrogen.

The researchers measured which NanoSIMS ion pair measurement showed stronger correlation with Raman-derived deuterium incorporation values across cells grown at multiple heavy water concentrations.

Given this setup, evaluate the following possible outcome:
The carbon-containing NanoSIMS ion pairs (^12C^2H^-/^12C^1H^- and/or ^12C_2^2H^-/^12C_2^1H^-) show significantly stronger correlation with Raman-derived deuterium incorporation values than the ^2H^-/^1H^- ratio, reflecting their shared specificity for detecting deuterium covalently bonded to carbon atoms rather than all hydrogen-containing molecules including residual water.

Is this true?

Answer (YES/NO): NO